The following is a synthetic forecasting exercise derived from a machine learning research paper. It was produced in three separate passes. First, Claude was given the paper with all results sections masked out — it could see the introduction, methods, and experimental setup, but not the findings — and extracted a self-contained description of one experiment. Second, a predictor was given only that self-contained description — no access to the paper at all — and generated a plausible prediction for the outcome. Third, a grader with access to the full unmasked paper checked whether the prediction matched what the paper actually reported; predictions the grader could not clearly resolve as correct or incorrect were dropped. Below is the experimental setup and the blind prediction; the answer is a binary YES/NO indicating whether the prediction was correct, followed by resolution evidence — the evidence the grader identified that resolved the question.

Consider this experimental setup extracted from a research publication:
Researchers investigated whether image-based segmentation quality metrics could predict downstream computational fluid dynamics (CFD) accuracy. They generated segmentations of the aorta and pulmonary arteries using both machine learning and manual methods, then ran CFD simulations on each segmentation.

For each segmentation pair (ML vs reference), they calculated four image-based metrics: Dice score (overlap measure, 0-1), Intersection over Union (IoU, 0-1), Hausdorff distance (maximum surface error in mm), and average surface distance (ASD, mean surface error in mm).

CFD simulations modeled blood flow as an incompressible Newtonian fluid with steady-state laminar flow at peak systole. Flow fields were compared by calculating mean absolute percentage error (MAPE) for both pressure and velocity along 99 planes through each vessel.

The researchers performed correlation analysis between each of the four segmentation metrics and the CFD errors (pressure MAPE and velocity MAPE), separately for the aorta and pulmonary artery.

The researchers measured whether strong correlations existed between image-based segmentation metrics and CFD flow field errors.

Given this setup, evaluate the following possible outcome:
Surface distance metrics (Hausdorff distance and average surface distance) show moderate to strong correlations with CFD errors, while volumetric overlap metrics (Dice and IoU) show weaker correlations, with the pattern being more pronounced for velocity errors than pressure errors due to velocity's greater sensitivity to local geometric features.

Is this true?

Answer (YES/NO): NO